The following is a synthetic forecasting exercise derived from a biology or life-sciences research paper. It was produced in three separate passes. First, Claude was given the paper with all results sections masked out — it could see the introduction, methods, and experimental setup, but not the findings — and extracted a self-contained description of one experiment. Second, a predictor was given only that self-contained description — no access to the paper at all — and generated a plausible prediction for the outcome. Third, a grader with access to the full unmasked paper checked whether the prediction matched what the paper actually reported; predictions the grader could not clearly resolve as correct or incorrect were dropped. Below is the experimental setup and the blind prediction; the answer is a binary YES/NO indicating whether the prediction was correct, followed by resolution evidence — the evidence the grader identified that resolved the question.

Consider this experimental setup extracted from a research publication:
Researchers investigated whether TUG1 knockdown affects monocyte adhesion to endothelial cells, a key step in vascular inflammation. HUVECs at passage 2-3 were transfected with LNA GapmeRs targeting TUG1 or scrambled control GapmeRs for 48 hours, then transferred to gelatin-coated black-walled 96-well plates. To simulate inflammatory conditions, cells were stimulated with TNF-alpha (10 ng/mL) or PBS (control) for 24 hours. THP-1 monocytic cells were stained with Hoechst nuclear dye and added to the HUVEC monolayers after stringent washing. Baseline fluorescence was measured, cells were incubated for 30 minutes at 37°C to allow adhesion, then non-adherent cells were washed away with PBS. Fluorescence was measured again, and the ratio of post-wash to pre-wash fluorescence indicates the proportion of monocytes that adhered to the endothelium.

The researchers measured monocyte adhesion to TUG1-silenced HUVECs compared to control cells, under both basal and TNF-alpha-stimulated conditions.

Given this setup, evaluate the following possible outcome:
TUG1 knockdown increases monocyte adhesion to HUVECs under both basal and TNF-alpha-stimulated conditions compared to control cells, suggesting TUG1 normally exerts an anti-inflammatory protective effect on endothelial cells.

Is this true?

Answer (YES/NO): NO